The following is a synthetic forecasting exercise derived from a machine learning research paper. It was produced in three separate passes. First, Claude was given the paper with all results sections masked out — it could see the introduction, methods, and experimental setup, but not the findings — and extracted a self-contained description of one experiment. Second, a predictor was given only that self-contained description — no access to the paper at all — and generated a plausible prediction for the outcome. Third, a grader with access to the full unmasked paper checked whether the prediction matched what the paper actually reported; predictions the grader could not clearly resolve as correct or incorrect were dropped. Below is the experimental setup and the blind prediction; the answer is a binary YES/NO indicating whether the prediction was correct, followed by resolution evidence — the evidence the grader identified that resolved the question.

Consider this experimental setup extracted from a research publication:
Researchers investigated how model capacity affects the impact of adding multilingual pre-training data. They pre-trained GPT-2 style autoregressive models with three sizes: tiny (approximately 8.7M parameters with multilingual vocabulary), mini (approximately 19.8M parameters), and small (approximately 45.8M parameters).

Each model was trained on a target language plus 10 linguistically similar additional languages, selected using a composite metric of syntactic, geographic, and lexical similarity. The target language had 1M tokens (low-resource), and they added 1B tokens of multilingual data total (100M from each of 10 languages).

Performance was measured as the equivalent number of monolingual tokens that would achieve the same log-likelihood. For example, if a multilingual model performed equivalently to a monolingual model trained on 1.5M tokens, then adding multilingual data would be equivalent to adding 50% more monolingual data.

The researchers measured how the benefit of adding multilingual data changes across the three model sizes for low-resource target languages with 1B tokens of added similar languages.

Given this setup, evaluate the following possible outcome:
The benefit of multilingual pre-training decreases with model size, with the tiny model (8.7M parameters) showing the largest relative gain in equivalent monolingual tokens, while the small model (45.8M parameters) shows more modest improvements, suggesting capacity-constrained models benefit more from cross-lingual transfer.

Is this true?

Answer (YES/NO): NO